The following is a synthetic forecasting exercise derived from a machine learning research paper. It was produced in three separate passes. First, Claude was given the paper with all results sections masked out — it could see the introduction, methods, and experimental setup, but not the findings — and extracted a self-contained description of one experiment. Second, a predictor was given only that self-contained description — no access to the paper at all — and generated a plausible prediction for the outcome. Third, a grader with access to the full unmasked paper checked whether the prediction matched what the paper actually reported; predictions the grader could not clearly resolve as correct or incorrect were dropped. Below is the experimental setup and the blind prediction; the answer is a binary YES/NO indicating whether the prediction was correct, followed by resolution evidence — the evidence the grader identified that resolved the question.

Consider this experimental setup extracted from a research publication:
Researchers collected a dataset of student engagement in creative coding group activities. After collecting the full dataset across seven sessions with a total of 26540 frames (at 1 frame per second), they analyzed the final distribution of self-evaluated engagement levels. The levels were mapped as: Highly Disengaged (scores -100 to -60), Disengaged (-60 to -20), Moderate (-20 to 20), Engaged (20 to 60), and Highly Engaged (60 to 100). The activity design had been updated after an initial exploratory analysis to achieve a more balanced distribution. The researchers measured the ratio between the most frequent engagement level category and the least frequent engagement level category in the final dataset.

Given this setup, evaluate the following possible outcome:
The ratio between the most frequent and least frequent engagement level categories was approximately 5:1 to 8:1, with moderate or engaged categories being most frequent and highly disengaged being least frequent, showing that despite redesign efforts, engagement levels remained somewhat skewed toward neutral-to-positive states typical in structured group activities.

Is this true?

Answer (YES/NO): NO